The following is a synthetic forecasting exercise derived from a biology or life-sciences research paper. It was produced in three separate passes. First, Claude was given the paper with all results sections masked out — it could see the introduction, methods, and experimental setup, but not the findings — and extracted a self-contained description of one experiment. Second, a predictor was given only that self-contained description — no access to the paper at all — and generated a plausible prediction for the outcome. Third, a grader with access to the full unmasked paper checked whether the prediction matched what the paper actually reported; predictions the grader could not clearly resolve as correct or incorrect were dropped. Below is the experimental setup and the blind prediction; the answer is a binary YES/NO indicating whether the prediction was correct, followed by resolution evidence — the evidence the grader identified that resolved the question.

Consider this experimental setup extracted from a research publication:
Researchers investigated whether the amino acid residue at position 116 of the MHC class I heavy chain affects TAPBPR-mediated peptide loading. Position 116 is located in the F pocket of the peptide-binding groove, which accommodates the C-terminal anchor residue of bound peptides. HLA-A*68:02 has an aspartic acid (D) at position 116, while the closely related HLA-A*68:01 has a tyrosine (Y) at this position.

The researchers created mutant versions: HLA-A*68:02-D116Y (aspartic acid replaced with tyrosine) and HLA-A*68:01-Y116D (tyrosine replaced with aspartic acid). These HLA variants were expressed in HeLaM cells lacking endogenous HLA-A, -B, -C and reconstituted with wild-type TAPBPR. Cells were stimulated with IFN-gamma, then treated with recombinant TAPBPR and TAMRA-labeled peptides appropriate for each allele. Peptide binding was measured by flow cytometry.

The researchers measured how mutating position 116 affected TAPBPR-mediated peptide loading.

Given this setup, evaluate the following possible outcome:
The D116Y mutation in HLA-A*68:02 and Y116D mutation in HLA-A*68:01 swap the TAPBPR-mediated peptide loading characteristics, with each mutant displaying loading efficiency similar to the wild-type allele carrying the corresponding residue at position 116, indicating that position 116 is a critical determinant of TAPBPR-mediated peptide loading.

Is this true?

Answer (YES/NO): YES